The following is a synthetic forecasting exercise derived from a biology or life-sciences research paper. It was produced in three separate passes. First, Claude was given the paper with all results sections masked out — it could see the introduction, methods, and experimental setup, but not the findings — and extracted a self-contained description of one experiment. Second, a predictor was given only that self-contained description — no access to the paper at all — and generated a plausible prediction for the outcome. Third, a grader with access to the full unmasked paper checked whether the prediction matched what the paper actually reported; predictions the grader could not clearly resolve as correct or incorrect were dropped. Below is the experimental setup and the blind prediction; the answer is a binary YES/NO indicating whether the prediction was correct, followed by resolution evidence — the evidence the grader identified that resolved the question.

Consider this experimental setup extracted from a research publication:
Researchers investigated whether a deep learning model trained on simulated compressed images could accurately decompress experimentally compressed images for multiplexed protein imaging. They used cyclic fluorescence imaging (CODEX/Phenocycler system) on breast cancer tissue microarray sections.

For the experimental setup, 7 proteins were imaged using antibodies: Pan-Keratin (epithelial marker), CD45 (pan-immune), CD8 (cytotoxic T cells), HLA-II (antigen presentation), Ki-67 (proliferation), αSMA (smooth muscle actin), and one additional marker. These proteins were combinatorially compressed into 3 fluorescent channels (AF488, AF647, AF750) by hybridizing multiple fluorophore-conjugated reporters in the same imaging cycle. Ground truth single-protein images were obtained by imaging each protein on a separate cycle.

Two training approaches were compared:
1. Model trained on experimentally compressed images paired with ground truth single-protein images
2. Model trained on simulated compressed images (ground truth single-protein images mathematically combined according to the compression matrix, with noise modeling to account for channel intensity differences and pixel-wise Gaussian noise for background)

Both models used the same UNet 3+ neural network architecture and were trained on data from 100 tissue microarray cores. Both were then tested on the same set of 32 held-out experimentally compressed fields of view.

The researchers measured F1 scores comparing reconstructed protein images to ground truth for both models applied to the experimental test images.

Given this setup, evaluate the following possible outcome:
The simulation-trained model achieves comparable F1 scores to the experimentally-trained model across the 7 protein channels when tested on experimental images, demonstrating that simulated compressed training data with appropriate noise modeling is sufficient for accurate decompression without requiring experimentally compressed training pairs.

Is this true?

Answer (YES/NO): YES